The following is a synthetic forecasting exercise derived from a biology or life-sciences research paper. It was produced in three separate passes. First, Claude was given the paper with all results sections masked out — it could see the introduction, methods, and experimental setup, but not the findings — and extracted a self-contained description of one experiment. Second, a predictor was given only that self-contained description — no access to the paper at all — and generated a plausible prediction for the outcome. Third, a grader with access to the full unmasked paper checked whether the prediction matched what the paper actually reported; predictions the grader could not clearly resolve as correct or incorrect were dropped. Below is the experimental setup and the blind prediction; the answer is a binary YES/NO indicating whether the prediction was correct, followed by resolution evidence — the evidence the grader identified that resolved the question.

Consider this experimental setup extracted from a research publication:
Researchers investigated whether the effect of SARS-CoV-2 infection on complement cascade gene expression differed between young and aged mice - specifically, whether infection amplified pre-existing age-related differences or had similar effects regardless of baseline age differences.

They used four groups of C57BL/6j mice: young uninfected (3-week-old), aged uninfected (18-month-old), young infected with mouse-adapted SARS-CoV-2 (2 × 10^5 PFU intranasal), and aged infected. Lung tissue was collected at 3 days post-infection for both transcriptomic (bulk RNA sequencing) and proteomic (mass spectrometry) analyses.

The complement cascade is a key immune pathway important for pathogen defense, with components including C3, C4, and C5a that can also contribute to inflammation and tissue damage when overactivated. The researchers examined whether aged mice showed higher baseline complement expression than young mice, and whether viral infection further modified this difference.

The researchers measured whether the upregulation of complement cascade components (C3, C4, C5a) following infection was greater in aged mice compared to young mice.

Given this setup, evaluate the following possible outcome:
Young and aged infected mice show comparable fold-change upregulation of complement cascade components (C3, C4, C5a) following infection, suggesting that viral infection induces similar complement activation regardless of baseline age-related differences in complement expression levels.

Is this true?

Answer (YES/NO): NO